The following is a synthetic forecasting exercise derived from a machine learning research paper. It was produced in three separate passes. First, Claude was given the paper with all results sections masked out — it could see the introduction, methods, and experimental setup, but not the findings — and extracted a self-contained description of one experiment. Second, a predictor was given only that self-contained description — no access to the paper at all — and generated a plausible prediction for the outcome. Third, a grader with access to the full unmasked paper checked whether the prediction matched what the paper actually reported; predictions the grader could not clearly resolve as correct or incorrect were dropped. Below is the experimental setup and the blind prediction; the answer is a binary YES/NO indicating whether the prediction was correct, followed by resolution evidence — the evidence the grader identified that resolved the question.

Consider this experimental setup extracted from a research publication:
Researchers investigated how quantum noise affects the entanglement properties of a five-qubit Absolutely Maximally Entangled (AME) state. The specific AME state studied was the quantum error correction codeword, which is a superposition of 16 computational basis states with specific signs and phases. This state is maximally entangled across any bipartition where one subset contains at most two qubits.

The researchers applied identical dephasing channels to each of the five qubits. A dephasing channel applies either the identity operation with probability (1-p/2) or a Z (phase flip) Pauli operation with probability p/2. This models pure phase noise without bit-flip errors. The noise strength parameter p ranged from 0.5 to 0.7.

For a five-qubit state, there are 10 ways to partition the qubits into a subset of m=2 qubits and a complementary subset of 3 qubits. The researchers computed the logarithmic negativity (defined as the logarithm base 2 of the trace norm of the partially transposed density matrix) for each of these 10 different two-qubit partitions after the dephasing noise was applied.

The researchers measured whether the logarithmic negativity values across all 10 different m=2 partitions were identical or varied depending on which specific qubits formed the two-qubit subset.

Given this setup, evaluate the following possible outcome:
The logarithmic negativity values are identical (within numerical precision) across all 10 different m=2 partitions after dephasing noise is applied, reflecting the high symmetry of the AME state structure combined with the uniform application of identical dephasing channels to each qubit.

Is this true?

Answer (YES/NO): YES